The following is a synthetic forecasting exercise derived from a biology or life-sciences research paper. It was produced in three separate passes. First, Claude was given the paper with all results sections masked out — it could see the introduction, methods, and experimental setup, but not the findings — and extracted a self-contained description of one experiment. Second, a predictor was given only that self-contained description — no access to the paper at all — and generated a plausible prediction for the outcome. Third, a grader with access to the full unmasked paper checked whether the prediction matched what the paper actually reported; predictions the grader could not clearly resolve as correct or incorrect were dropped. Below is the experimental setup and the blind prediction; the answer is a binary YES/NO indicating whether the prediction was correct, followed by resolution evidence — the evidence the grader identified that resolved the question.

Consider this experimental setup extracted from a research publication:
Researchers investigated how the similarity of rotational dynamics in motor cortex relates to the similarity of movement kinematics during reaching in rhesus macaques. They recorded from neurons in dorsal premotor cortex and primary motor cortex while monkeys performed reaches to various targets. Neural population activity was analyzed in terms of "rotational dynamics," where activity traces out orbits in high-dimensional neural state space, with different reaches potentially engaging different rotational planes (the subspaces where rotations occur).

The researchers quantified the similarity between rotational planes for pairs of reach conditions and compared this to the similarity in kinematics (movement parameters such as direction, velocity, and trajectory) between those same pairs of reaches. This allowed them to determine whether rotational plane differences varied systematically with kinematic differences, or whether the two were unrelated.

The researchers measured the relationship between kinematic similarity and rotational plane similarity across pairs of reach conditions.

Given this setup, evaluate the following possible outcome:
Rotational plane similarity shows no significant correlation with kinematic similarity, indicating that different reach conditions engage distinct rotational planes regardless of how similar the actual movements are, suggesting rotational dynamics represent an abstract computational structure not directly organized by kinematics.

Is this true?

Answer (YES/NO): NO